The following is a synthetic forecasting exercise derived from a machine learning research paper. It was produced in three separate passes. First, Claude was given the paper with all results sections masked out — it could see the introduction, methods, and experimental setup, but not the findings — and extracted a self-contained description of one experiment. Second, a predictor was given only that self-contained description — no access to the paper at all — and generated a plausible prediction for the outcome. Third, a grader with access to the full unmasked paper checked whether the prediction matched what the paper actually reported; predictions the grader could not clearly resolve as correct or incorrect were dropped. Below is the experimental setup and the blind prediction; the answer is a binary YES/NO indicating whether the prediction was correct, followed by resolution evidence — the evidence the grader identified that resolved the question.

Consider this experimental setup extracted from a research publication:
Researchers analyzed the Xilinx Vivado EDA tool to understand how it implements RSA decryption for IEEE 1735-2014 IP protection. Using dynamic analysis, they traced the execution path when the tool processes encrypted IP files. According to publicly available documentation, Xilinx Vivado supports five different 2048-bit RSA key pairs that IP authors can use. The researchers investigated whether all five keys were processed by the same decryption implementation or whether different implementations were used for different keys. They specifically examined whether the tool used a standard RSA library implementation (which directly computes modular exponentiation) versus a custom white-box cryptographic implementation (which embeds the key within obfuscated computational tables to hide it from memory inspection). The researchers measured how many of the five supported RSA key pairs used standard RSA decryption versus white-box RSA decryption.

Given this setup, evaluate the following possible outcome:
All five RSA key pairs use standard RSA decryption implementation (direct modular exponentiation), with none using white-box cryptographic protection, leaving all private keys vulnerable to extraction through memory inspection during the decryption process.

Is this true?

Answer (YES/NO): NO